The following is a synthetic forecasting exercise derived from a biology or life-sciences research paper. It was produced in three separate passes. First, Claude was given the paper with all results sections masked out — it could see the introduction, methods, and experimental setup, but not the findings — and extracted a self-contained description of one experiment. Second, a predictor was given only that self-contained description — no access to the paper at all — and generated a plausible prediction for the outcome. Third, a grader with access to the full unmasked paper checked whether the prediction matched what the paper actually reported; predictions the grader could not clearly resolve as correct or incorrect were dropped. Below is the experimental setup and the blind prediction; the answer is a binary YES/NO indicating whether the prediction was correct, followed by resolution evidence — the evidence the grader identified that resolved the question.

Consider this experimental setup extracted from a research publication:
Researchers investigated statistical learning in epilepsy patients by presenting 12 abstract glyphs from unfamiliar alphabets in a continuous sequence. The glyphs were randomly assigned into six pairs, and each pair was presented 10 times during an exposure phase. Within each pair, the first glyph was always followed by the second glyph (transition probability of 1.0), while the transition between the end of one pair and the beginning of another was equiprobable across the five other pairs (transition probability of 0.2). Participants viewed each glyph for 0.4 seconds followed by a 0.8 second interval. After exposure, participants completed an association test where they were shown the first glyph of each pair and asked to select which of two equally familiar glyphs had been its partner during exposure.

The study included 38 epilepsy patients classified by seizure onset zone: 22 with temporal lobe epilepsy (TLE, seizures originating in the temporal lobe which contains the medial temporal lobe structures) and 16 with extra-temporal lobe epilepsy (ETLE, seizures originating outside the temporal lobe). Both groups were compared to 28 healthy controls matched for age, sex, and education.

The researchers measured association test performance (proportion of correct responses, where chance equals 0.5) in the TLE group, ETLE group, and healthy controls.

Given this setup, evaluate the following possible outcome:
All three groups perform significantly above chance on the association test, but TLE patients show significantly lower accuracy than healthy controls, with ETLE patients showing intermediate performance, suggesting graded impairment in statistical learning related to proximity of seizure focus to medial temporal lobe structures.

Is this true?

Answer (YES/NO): NO